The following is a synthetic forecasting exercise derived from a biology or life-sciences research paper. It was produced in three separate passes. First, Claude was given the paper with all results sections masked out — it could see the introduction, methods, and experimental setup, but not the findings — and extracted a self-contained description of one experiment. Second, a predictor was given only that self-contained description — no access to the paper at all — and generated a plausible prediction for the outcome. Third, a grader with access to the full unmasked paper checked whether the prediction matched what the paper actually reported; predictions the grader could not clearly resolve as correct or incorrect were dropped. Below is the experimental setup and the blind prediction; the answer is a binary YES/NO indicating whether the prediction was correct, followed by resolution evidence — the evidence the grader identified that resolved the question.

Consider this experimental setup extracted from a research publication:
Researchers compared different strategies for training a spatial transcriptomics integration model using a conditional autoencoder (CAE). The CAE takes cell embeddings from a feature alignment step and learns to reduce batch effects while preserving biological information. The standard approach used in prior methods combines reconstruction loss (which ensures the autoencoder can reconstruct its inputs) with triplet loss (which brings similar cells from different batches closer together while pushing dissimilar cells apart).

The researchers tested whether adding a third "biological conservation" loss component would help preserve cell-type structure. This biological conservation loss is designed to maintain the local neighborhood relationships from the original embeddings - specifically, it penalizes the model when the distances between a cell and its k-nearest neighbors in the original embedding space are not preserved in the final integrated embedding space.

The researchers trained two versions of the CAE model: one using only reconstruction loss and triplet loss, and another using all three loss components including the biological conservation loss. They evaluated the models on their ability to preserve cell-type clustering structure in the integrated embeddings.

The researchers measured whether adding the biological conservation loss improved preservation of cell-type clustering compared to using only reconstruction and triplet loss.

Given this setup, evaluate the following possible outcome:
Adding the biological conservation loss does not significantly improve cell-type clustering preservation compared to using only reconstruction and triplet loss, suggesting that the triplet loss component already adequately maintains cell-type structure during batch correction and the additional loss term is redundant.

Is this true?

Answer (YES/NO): NO